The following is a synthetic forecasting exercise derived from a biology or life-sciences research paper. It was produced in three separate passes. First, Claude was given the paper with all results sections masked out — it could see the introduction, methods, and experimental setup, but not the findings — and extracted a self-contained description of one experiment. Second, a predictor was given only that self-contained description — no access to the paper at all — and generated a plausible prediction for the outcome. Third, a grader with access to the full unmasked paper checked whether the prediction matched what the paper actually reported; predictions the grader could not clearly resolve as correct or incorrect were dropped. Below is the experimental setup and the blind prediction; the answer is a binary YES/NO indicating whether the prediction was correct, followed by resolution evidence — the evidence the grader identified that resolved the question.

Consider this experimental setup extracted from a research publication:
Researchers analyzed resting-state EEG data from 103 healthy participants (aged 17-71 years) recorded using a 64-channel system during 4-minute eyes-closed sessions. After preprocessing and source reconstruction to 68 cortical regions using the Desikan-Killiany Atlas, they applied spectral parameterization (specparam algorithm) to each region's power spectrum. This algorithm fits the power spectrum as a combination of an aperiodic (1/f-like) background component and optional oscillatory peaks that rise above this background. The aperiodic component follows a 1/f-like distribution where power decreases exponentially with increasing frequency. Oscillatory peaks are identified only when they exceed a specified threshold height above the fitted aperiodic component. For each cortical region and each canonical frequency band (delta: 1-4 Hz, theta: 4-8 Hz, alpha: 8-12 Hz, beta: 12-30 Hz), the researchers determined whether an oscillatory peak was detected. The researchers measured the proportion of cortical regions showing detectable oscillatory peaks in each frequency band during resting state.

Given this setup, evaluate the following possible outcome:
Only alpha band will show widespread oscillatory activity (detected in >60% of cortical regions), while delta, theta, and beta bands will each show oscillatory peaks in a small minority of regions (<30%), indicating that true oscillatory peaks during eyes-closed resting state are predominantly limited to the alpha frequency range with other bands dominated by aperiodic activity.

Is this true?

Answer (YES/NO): YES